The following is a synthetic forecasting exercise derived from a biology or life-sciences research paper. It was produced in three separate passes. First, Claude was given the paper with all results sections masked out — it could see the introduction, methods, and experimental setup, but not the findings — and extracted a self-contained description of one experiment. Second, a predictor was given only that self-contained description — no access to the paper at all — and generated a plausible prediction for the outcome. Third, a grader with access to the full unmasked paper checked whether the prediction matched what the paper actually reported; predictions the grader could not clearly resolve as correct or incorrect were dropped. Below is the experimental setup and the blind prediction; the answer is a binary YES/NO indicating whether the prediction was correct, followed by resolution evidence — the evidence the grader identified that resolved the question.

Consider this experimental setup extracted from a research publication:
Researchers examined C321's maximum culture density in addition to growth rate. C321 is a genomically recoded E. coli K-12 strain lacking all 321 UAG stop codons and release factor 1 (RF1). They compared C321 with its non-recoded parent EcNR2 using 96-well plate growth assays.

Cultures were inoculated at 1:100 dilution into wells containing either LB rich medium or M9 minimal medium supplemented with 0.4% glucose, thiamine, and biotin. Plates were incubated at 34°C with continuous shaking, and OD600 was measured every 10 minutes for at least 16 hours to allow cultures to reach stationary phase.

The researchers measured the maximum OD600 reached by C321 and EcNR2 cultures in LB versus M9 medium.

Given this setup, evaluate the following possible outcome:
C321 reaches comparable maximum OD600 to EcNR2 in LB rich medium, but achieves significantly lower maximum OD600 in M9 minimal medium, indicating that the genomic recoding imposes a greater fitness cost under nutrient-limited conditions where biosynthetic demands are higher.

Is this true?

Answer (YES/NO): NO